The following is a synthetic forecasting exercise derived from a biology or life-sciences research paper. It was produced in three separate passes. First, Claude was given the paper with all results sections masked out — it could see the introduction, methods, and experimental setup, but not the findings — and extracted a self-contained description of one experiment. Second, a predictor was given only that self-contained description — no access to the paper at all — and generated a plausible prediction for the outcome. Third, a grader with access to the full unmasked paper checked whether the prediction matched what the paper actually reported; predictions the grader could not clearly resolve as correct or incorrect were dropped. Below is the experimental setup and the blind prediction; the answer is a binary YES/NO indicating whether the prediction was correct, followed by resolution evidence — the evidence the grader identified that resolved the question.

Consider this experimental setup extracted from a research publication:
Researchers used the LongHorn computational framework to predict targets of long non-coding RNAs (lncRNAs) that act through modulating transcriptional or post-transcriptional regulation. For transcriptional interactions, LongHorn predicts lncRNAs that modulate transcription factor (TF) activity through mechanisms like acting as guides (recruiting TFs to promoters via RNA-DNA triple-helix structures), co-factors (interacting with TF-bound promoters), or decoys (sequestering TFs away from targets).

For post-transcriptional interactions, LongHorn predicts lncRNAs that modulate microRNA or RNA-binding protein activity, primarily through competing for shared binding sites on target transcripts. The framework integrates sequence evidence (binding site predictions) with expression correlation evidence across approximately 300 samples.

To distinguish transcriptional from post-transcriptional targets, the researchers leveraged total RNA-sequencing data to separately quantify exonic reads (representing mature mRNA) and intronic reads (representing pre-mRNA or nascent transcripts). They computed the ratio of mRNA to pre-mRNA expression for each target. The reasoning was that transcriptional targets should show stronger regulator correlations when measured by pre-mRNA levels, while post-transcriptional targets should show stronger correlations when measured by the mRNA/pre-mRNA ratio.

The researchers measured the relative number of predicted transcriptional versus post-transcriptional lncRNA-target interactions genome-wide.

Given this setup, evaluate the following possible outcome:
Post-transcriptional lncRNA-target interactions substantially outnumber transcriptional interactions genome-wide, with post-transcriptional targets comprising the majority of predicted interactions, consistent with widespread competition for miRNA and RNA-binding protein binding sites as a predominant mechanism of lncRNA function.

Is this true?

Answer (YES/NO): NO